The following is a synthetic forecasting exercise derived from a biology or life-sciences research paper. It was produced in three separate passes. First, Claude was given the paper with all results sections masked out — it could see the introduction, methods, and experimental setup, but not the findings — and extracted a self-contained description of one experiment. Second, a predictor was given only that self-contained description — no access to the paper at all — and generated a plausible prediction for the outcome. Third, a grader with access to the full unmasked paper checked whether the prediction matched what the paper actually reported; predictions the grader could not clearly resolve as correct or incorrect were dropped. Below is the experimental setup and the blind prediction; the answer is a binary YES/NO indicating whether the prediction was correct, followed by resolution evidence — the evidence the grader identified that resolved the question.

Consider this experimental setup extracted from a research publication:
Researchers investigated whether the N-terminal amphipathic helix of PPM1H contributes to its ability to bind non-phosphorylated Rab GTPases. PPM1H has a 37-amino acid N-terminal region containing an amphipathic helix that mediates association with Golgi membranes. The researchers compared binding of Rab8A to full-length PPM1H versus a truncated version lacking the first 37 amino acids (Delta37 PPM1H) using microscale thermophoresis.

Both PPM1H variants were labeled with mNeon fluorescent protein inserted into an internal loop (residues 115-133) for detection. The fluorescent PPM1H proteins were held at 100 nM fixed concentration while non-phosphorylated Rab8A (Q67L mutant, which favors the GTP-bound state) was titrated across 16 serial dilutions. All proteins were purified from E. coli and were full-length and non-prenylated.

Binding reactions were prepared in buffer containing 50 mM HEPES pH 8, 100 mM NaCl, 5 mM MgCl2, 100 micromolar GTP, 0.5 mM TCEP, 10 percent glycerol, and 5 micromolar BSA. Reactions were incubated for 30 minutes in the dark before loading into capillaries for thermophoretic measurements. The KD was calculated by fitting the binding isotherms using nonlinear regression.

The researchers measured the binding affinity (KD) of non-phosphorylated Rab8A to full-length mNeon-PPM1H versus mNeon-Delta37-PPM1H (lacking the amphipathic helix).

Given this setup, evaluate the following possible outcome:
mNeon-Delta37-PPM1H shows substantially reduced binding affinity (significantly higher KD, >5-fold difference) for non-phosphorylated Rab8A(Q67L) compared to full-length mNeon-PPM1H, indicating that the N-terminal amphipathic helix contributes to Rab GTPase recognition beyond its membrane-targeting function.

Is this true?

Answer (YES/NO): YES